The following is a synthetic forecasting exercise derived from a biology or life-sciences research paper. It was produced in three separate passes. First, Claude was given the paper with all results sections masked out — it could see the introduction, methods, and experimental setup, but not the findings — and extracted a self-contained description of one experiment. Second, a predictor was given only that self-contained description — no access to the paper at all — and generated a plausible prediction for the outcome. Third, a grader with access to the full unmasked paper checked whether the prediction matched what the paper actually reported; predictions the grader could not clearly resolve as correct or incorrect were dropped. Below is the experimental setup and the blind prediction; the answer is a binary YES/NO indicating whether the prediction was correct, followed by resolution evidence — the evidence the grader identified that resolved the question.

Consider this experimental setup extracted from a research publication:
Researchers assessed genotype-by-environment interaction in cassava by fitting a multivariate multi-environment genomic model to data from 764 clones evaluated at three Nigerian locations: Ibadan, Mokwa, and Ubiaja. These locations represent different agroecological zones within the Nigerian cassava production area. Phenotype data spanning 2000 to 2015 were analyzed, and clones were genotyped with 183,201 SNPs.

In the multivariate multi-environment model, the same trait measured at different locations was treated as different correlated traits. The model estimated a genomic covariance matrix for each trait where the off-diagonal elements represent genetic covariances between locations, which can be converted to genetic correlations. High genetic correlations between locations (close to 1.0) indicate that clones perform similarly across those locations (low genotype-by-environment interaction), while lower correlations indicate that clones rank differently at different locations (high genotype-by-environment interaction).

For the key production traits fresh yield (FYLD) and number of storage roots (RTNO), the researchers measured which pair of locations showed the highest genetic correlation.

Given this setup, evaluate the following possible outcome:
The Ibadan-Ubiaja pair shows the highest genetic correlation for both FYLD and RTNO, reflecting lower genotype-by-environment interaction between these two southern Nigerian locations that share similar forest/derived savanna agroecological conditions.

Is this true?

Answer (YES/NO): NO